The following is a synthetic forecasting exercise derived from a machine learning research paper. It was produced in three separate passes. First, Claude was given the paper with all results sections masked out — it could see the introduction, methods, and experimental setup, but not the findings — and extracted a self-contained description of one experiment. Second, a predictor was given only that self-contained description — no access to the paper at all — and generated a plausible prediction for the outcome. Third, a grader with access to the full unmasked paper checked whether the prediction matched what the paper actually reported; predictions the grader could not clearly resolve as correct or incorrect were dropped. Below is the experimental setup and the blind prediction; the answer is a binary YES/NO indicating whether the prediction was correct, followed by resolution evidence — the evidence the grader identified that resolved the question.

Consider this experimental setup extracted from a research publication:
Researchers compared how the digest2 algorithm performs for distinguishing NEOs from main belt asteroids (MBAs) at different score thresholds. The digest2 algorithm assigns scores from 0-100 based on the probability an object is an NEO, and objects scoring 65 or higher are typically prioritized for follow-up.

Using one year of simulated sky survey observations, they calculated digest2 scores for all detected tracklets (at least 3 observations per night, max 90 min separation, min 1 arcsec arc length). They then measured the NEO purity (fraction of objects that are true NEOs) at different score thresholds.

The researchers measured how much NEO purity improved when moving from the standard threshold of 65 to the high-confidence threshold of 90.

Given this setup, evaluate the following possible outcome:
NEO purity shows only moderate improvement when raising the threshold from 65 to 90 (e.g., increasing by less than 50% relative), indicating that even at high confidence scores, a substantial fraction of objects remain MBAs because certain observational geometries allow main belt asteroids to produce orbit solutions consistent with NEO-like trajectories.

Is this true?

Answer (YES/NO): NO